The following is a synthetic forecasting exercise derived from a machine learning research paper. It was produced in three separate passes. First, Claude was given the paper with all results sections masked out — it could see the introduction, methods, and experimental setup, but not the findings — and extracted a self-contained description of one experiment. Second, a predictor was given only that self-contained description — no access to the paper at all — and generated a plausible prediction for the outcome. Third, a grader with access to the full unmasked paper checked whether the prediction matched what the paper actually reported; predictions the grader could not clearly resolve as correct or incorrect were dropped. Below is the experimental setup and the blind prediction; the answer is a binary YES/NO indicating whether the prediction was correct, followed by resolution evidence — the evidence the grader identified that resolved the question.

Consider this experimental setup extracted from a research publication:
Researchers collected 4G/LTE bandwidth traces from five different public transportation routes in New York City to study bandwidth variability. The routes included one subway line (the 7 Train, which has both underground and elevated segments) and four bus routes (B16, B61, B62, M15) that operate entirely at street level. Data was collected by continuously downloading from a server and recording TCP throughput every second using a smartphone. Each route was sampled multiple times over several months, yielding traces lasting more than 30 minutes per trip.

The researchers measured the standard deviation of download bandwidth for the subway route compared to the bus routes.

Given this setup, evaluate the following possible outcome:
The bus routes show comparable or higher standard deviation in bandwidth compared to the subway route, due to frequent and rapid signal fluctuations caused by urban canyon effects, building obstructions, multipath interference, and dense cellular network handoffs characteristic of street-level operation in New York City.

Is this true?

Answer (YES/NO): YES